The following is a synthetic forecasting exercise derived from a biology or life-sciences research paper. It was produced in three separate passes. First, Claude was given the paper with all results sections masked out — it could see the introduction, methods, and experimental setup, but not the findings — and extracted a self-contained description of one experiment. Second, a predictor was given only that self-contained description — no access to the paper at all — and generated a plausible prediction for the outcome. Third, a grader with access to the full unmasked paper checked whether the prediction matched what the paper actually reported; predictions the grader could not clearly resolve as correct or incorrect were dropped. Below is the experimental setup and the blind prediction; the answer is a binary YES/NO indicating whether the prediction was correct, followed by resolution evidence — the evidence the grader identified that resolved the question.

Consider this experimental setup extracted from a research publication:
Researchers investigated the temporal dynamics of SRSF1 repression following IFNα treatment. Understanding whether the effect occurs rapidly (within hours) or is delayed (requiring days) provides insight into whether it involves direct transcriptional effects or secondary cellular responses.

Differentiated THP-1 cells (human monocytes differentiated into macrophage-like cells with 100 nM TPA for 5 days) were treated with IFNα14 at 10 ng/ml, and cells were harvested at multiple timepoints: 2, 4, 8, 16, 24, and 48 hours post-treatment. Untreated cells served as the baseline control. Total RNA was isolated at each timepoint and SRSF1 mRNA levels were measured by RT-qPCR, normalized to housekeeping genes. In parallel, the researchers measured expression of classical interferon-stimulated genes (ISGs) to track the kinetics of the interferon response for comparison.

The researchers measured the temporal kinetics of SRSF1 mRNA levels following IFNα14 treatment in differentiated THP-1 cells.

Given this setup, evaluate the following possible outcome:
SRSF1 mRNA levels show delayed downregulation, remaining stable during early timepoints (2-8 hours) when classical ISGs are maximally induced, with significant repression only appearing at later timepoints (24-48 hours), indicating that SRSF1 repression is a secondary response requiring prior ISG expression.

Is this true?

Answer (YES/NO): NO